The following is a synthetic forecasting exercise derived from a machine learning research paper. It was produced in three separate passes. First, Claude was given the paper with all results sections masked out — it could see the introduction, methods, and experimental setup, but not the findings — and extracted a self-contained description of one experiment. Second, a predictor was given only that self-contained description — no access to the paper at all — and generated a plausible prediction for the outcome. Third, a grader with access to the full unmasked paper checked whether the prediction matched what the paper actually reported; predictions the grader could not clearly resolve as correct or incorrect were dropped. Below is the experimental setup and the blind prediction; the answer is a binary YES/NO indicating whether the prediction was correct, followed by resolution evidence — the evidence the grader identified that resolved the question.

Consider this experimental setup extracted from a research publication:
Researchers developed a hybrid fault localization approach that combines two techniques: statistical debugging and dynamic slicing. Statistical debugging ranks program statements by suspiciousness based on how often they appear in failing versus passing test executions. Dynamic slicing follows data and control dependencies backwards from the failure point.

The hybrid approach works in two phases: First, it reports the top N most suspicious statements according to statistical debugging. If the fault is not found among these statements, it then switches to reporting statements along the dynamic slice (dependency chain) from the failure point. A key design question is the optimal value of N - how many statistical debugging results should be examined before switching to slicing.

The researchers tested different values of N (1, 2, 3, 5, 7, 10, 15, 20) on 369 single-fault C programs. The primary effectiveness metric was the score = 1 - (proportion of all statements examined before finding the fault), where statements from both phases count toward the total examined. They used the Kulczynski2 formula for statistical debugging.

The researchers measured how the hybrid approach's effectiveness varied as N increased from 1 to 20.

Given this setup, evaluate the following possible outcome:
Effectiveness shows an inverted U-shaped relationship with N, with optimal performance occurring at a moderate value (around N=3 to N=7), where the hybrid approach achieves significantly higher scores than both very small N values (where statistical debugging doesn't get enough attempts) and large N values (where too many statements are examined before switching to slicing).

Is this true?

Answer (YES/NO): NO